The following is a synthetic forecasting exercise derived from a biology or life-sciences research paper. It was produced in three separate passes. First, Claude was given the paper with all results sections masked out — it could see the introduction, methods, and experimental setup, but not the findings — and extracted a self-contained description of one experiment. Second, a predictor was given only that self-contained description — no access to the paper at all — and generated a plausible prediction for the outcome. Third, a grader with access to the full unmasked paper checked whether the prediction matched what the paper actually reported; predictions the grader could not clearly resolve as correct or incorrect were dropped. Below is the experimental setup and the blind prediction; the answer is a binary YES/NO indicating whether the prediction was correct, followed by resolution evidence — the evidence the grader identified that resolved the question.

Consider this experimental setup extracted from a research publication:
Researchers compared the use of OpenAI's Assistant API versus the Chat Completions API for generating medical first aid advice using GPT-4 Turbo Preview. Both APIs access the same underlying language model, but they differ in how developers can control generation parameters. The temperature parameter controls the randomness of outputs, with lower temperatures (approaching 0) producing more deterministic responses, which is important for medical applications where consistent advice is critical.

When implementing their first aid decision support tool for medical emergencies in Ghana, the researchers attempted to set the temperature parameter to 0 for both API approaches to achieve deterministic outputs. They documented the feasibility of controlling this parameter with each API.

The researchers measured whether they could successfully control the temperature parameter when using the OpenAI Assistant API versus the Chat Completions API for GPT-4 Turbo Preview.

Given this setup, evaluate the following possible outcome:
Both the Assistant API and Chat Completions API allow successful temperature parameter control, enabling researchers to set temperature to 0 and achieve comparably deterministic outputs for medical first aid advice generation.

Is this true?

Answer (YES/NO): NO